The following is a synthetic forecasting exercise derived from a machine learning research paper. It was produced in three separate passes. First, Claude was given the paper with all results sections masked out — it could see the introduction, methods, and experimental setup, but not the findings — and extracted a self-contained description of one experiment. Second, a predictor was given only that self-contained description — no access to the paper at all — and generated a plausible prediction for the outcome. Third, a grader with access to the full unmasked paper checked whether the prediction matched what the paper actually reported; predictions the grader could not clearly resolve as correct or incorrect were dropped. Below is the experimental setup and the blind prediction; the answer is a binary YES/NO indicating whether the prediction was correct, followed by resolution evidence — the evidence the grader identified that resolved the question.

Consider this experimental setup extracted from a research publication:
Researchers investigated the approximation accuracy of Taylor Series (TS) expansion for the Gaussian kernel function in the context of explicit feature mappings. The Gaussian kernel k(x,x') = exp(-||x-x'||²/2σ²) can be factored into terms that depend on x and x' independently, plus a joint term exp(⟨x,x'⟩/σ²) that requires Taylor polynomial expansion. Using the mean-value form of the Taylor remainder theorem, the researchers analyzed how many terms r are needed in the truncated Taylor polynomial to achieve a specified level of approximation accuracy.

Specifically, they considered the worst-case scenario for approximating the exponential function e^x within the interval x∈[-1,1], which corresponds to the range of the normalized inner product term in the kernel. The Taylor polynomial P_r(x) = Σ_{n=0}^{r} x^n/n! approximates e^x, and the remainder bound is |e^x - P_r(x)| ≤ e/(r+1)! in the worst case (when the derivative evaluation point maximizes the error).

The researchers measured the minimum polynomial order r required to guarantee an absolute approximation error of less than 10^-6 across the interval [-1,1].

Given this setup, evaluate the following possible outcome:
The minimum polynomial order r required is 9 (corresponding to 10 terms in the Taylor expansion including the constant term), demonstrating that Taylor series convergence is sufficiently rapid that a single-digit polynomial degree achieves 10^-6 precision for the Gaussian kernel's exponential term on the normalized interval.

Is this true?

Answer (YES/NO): YES